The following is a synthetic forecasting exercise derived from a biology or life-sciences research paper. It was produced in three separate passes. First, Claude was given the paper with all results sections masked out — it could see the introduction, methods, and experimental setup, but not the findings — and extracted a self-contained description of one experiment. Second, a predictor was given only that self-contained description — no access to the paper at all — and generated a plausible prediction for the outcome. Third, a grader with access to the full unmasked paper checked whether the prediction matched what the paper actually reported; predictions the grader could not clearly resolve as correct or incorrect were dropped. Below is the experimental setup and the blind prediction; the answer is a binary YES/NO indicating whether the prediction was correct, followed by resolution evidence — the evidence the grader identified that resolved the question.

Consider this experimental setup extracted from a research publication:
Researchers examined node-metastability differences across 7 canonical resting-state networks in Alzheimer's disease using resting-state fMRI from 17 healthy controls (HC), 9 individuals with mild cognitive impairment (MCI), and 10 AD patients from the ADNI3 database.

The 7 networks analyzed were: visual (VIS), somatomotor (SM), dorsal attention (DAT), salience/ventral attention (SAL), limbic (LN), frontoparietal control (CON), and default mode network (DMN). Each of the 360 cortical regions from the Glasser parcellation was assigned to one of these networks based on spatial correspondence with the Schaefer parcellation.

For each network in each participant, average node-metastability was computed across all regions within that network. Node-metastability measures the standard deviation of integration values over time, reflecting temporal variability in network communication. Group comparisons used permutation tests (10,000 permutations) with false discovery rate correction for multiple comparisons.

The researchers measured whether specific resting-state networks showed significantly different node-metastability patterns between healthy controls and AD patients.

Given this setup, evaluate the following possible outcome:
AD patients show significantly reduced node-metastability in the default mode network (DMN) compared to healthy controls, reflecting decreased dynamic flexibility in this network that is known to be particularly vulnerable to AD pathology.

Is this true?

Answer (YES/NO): YES